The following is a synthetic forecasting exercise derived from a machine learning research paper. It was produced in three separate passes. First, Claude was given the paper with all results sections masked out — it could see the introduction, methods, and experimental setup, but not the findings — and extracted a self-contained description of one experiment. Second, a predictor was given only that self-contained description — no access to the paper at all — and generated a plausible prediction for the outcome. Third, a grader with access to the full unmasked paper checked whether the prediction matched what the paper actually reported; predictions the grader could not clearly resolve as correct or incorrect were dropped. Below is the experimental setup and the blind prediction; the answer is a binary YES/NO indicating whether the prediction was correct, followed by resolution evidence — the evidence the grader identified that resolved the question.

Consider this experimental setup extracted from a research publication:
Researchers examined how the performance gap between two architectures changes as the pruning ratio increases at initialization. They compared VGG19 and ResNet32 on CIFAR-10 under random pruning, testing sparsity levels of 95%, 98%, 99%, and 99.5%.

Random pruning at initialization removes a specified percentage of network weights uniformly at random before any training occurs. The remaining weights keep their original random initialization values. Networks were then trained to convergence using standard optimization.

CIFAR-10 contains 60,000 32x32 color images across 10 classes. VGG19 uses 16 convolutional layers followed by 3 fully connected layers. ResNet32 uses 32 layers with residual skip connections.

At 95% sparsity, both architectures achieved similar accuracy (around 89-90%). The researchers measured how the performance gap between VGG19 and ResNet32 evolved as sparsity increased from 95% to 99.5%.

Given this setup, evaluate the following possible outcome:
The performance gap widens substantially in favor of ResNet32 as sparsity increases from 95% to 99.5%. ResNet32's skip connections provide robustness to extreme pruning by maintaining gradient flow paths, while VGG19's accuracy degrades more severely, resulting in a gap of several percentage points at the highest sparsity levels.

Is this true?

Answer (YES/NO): NO